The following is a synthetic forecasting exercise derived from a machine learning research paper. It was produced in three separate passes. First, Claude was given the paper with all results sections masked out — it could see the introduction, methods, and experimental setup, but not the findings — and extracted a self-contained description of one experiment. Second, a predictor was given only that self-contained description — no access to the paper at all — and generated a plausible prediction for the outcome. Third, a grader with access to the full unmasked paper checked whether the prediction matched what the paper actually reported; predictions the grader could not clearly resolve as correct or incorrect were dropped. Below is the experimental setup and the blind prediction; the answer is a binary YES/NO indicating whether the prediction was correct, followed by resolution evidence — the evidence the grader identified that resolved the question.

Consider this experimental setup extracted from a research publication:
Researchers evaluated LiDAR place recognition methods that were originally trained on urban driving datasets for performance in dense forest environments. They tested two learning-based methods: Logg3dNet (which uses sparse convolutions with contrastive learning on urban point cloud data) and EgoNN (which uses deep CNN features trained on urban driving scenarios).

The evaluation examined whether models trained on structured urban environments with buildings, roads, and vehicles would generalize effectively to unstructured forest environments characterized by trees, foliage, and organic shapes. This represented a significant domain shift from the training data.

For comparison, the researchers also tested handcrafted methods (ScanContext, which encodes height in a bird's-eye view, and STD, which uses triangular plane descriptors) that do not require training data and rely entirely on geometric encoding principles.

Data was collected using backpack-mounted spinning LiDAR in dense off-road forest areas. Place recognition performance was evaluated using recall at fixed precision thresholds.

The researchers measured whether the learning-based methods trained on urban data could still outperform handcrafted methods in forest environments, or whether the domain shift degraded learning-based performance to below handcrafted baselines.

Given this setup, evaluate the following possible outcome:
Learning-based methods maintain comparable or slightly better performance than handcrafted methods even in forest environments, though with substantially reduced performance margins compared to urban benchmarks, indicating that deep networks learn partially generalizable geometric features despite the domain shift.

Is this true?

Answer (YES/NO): NO